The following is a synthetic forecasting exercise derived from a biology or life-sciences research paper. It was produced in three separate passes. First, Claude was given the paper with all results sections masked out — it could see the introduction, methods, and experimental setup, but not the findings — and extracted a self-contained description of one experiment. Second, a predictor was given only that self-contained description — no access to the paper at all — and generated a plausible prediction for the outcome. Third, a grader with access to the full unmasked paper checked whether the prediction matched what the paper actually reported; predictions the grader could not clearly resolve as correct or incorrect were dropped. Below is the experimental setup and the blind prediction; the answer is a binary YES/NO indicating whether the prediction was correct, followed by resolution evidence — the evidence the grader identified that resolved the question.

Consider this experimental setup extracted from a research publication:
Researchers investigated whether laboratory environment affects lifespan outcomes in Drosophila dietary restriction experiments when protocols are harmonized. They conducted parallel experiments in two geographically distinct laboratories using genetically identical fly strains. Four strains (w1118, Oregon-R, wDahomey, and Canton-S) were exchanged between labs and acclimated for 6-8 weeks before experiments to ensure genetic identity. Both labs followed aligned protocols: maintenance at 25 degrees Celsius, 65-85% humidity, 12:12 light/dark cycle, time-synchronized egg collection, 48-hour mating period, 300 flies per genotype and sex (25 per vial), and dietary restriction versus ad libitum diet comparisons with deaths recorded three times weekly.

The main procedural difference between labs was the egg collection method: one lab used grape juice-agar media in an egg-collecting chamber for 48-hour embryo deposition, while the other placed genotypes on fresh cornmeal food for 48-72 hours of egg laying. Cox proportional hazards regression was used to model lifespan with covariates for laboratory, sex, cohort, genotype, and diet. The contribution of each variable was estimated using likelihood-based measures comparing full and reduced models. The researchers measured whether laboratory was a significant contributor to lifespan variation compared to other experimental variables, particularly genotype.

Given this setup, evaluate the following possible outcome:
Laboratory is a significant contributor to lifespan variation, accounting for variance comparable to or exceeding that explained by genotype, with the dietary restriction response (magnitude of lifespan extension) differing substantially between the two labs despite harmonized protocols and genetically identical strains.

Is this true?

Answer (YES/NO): NO